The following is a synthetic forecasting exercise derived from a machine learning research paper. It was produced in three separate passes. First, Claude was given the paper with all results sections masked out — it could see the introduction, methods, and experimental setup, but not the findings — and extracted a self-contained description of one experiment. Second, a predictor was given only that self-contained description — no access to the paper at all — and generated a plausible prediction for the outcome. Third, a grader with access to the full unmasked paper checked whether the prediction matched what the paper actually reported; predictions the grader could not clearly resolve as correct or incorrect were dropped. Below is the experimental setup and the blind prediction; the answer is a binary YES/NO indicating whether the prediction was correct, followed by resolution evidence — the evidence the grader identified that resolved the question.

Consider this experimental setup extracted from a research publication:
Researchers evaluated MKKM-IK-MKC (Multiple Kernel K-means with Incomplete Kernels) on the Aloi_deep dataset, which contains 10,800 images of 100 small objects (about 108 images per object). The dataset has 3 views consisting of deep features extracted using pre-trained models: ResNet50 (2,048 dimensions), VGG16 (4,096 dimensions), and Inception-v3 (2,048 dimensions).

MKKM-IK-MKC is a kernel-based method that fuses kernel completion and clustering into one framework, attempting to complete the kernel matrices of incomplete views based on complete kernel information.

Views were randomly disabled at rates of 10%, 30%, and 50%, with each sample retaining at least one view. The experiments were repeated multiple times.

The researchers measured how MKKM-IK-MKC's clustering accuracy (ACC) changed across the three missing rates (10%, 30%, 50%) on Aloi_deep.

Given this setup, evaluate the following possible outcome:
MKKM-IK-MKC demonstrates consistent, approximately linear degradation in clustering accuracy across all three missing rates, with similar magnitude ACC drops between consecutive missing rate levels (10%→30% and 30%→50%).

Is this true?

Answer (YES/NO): NO